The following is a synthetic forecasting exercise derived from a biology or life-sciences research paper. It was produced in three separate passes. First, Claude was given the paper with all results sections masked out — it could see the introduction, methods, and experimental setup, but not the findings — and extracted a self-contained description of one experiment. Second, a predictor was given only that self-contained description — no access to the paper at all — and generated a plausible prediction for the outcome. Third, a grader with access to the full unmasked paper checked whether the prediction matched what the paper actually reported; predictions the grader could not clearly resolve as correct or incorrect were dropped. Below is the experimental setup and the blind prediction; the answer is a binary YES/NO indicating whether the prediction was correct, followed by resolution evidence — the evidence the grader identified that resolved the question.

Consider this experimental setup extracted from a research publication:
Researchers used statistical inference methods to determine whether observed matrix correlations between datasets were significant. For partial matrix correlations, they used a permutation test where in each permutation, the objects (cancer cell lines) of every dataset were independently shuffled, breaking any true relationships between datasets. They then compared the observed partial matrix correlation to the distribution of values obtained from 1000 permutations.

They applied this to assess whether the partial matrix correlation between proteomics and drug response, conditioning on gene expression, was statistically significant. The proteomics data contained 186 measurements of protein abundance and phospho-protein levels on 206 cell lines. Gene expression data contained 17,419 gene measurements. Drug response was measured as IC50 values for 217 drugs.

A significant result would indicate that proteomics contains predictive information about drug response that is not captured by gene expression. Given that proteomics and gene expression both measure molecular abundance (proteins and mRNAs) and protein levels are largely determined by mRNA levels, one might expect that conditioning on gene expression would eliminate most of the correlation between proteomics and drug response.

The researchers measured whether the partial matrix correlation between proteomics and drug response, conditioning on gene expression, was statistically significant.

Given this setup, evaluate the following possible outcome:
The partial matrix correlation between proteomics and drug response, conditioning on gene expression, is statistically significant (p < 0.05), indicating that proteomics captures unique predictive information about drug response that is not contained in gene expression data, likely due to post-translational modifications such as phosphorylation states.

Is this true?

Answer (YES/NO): YES